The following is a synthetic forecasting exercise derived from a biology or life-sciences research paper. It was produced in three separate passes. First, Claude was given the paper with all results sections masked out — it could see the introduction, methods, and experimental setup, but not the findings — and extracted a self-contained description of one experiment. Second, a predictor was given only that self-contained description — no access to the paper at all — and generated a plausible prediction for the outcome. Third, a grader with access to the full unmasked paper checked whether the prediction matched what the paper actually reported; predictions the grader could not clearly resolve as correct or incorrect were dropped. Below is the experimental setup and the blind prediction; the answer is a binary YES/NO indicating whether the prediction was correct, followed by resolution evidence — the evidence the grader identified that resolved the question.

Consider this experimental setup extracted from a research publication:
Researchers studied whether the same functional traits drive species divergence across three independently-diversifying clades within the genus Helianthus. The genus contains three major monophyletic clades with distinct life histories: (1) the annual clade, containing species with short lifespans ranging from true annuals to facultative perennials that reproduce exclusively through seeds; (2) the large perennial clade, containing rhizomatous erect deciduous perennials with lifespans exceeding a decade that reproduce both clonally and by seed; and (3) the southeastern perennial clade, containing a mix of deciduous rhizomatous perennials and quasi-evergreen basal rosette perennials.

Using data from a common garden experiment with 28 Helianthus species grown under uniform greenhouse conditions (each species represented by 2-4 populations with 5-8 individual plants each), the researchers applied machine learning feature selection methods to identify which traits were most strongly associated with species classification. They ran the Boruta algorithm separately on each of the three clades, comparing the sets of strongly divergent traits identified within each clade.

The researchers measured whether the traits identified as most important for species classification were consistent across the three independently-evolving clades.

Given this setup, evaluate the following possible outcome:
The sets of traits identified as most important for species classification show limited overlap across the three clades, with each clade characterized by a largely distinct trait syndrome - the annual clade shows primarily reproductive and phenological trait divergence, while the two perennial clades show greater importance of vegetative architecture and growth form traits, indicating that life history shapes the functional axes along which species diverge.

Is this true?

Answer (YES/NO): NO